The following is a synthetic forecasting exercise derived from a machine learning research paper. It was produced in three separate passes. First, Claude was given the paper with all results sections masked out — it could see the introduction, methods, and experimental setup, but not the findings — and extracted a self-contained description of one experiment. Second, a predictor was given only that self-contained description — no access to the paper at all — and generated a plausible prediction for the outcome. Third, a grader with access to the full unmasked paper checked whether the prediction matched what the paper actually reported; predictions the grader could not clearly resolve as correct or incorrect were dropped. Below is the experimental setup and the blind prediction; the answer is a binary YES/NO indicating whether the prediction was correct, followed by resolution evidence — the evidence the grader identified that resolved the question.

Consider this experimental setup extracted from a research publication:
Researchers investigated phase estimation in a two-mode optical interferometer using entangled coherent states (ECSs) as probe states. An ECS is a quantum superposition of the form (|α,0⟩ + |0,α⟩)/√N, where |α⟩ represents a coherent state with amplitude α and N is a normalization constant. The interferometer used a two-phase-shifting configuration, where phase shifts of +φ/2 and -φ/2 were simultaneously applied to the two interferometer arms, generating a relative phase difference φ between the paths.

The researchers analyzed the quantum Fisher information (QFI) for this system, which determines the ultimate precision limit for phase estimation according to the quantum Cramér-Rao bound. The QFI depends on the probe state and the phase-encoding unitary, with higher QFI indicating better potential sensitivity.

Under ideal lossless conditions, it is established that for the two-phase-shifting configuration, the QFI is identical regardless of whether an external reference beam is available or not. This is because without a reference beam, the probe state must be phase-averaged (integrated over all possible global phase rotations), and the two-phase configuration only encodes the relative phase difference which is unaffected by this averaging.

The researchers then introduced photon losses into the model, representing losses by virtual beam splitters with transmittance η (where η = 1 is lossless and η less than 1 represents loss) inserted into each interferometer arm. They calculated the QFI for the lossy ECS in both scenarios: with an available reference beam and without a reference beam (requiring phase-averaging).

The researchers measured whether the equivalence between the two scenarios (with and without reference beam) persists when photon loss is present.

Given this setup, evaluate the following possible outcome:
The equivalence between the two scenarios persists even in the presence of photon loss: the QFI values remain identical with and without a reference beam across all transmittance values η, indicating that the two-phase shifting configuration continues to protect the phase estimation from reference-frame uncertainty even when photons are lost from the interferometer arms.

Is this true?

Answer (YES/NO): NO